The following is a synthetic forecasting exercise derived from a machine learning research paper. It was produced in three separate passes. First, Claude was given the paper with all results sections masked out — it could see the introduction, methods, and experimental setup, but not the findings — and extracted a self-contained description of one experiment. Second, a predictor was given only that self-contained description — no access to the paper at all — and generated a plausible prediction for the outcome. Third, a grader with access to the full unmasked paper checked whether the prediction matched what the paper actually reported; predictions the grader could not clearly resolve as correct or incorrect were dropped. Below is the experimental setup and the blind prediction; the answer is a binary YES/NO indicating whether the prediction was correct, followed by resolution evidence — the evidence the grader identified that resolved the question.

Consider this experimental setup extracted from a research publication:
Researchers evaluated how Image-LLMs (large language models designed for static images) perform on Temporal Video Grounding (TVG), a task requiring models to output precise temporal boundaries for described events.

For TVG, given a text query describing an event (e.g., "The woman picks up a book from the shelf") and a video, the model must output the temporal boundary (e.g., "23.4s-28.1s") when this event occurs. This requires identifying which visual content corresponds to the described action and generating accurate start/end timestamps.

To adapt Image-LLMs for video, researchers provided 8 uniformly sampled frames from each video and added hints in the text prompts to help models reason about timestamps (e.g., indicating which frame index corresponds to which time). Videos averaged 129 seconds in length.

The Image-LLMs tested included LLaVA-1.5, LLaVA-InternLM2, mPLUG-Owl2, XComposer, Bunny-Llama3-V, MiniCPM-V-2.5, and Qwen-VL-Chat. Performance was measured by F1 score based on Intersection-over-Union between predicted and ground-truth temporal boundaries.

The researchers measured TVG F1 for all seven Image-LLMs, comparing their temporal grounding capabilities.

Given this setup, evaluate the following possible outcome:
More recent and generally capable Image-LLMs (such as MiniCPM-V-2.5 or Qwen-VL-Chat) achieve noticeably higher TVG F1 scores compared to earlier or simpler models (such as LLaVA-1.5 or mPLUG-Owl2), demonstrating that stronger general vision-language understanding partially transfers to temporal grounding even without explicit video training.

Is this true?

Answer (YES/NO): NO